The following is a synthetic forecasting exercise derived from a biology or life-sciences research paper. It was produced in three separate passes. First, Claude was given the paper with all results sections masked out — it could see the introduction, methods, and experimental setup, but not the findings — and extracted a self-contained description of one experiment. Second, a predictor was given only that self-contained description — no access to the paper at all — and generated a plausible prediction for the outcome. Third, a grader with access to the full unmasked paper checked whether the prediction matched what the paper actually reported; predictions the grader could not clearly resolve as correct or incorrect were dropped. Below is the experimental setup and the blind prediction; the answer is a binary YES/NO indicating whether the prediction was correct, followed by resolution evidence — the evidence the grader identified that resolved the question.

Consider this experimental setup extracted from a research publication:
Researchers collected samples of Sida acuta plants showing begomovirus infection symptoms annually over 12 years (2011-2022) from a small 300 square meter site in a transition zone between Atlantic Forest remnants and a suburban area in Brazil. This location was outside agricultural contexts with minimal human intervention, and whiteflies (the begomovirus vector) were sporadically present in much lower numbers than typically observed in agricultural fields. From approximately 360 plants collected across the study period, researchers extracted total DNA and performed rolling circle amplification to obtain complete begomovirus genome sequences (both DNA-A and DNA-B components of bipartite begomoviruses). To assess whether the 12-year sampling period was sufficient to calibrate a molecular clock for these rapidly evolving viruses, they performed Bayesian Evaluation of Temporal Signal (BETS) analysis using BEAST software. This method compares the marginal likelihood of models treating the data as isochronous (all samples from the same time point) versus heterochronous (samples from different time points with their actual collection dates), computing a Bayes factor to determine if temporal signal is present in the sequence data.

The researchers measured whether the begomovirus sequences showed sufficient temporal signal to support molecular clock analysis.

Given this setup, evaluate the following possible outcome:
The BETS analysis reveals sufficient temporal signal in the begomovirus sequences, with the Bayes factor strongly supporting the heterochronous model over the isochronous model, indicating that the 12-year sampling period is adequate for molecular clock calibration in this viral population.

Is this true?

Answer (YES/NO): YES